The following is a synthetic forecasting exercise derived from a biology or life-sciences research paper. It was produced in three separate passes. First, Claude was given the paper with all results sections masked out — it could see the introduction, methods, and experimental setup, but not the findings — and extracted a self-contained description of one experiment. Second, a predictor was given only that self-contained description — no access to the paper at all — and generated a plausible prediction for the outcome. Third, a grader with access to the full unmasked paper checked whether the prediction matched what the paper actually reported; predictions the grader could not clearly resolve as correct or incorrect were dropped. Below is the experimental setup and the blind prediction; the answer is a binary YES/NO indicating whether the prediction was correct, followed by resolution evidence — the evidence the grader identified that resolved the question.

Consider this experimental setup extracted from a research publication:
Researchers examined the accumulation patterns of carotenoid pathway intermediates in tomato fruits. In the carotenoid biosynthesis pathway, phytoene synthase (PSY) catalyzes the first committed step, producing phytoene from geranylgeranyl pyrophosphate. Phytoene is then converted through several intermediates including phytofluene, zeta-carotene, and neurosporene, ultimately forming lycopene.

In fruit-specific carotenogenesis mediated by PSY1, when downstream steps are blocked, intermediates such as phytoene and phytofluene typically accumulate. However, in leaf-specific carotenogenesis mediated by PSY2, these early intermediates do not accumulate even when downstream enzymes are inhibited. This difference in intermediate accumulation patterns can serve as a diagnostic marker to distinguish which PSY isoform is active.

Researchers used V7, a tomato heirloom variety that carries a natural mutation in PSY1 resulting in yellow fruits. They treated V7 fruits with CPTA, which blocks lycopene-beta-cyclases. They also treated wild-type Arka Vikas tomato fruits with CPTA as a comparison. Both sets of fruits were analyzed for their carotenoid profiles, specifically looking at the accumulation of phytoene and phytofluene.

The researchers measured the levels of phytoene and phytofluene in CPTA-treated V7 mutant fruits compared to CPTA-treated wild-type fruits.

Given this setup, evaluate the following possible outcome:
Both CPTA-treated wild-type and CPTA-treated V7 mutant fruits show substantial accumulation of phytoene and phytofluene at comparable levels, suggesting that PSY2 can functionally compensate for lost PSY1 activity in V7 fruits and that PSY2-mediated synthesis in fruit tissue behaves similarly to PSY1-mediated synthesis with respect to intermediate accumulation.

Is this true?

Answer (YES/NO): NO